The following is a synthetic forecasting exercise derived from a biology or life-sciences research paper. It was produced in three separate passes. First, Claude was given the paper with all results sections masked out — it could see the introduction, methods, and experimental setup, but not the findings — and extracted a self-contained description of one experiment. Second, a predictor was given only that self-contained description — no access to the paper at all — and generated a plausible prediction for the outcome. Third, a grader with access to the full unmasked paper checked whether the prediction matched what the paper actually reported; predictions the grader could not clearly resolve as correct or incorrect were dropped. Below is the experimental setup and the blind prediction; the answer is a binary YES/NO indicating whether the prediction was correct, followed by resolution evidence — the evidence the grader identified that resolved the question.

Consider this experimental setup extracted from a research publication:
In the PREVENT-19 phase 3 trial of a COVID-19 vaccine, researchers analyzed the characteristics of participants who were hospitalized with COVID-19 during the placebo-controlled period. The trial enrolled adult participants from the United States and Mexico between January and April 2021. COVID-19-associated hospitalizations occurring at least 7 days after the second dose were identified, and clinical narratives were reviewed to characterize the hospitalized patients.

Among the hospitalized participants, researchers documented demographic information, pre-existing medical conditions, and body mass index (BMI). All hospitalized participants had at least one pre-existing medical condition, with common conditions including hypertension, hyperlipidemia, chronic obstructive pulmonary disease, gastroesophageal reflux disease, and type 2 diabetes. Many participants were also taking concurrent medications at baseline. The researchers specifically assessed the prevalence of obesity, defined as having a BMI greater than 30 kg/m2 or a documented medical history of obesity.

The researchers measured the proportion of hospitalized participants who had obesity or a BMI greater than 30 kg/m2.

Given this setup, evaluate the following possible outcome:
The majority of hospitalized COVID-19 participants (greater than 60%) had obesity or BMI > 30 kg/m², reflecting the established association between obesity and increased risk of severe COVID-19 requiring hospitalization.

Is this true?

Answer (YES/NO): YES